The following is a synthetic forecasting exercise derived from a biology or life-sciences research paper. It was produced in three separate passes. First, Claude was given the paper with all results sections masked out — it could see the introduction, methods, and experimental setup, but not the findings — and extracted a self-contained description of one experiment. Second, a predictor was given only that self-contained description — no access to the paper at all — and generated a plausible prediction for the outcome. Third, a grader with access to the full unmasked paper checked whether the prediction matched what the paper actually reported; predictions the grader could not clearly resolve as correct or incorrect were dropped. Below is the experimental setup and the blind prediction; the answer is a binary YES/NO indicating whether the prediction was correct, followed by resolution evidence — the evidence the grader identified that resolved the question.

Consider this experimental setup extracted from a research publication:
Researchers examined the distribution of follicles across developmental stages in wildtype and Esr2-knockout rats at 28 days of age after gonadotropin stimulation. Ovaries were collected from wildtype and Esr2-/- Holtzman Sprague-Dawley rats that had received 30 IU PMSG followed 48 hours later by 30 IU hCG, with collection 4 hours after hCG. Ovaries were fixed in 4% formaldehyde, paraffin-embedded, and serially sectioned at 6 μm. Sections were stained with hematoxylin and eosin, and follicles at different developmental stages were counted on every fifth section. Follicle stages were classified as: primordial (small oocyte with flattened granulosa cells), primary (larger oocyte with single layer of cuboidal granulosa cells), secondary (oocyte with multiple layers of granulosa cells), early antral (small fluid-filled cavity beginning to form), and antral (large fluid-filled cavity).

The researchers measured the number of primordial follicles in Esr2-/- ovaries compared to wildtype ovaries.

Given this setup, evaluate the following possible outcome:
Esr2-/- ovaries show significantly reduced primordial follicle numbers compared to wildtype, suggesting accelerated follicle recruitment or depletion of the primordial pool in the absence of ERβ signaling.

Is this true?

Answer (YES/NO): YES